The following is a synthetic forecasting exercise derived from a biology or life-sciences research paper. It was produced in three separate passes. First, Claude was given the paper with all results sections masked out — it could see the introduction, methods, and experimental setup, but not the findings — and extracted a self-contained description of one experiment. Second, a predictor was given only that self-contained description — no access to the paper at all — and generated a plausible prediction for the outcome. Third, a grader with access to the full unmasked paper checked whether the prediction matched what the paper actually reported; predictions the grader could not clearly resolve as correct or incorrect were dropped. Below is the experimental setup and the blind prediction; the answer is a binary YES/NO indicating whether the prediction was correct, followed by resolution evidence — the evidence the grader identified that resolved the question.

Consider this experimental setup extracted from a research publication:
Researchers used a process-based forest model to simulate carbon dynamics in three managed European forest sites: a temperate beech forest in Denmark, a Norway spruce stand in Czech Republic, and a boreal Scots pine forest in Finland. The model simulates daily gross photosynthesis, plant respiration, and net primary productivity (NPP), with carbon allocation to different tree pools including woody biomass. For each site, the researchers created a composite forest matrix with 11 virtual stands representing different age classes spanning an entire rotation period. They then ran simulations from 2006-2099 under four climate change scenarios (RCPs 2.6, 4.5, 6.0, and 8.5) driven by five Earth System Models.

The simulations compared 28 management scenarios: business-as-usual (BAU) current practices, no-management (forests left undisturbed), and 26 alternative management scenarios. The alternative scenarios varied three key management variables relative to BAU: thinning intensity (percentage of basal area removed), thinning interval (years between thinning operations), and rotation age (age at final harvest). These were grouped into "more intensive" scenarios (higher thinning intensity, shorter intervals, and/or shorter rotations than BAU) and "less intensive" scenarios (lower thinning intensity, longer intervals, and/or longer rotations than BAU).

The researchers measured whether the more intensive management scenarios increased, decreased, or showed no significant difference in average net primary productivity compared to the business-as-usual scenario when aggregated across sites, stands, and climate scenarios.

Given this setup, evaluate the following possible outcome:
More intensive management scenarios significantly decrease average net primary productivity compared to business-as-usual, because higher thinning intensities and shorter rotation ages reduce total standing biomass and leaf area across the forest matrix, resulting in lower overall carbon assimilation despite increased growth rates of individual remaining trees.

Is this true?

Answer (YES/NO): YES